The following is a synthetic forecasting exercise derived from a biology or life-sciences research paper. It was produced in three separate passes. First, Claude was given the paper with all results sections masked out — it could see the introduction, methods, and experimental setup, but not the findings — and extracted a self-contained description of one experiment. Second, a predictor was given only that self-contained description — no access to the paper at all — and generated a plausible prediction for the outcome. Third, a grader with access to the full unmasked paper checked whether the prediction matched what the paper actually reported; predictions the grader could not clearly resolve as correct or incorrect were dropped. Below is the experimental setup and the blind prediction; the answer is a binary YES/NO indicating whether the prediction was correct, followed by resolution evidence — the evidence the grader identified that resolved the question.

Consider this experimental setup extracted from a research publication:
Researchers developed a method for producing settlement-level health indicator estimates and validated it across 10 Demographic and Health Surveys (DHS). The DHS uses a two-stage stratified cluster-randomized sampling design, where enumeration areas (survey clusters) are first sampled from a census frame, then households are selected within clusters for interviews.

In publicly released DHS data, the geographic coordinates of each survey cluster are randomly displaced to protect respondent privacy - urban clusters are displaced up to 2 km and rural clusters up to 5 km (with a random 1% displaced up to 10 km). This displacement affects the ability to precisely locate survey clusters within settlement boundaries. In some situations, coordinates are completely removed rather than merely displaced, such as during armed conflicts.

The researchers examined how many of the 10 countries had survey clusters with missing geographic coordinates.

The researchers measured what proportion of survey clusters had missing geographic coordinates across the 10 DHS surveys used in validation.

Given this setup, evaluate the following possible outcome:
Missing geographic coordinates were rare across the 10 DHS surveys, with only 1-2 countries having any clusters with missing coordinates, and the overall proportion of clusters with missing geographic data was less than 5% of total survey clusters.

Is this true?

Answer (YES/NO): NO